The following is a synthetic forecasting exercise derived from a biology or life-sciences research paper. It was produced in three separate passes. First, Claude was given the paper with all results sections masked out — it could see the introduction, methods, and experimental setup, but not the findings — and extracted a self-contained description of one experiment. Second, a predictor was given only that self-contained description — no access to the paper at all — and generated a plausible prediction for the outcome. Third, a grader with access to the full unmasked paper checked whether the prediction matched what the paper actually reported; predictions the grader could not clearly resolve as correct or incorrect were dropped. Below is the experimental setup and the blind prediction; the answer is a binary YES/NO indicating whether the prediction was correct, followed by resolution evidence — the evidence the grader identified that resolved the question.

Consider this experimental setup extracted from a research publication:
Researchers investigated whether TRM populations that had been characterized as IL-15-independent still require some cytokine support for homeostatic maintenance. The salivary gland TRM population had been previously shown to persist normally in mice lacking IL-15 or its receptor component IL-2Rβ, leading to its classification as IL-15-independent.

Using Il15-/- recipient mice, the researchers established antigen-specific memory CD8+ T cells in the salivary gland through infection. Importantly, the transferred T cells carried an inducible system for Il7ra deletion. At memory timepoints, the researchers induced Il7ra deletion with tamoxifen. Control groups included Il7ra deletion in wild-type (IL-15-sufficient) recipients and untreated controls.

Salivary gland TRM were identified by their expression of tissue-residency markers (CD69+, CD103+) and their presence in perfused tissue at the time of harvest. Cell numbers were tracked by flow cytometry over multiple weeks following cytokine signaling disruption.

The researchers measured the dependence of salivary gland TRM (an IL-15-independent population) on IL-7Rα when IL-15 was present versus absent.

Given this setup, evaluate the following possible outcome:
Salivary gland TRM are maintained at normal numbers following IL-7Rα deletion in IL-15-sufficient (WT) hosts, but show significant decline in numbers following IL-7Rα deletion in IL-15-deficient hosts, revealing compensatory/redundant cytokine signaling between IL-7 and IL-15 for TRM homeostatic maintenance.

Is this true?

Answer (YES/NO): NO